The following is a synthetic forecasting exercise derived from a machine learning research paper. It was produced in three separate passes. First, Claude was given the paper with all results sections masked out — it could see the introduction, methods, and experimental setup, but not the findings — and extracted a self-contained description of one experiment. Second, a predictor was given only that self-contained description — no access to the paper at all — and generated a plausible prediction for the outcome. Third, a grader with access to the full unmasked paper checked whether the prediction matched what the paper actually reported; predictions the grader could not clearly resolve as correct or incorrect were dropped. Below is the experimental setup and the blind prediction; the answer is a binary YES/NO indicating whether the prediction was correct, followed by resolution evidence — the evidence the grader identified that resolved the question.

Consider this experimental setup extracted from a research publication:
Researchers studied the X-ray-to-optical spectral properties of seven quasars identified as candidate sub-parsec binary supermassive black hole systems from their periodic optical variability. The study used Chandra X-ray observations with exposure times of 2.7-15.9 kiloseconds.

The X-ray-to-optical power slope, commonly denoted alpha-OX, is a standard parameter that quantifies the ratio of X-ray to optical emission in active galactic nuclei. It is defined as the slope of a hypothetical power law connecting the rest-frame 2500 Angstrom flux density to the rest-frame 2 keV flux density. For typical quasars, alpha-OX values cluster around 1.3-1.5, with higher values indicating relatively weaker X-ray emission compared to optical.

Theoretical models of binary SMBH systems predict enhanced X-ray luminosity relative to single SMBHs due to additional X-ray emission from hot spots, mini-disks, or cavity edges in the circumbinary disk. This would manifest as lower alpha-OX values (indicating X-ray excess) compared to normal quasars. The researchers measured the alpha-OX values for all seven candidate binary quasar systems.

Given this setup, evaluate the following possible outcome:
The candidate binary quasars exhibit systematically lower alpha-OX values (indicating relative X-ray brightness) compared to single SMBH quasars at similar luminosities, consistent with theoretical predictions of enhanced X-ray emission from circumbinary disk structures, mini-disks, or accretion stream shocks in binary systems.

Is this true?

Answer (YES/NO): NO